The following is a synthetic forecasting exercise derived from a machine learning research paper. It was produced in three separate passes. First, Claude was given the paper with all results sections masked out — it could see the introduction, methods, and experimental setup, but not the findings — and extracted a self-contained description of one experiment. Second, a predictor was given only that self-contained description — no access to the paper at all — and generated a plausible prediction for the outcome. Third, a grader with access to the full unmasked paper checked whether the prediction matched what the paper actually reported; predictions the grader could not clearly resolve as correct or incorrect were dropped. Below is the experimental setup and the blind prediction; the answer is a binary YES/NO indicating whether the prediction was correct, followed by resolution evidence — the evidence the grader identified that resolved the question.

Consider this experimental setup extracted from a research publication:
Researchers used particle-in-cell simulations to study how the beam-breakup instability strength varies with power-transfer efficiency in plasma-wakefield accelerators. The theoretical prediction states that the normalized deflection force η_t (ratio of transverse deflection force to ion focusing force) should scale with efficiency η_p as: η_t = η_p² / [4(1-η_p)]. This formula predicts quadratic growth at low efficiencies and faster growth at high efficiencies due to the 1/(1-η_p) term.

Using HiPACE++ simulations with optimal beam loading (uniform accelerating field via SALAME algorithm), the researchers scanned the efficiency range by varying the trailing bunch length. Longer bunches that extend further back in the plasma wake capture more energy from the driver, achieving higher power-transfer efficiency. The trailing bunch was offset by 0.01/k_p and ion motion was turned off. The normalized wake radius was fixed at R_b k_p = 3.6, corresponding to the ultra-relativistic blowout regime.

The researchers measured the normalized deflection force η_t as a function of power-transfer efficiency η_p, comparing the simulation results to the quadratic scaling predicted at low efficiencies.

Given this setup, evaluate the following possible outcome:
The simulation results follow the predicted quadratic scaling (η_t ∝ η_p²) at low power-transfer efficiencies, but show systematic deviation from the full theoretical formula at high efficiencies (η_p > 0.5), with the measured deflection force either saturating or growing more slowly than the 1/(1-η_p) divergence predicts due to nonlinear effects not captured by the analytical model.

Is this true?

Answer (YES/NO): NO